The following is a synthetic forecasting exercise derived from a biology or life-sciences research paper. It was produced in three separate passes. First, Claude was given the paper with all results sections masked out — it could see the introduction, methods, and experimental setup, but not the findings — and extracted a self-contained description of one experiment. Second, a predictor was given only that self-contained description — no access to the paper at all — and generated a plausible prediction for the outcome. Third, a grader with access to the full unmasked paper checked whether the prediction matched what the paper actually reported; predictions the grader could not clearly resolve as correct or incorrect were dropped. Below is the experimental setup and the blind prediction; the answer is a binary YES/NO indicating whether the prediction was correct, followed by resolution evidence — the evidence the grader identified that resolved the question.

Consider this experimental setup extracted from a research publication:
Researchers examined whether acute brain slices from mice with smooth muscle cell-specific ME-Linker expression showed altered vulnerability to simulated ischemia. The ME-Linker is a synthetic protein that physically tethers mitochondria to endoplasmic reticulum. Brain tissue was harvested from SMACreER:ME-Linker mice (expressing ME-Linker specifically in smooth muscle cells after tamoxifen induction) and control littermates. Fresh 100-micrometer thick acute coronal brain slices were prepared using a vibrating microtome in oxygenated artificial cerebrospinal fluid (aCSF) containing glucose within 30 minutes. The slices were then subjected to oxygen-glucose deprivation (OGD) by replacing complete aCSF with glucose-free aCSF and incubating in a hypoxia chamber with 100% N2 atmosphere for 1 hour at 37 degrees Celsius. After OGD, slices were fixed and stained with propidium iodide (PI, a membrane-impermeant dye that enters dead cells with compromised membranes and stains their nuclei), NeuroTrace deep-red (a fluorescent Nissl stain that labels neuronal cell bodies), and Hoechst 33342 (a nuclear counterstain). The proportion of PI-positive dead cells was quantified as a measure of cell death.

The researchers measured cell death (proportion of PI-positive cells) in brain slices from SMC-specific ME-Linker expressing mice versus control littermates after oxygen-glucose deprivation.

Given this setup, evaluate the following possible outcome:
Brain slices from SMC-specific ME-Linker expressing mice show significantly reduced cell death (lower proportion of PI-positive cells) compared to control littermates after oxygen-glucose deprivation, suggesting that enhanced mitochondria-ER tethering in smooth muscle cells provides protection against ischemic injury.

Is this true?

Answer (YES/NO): NO